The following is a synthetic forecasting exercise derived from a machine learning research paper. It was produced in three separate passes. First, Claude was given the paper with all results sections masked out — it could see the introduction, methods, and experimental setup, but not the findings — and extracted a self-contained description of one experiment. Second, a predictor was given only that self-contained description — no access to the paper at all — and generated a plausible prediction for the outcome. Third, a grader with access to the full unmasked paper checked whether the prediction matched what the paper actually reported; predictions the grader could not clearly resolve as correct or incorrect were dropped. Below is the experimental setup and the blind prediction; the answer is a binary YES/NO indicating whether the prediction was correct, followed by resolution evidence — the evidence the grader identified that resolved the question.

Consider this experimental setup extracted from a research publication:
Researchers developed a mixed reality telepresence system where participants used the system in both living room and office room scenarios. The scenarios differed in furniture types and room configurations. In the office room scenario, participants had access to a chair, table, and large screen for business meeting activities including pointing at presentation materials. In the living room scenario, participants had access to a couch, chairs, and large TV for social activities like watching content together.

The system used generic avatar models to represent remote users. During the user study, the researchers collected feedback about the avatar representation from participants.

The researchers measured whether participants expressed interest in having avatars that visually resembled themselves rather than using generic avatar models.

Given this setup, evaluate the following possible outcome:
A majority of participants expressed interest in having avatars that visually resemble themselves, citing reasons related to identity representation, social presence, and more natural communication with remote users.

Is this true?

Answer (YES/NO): NO